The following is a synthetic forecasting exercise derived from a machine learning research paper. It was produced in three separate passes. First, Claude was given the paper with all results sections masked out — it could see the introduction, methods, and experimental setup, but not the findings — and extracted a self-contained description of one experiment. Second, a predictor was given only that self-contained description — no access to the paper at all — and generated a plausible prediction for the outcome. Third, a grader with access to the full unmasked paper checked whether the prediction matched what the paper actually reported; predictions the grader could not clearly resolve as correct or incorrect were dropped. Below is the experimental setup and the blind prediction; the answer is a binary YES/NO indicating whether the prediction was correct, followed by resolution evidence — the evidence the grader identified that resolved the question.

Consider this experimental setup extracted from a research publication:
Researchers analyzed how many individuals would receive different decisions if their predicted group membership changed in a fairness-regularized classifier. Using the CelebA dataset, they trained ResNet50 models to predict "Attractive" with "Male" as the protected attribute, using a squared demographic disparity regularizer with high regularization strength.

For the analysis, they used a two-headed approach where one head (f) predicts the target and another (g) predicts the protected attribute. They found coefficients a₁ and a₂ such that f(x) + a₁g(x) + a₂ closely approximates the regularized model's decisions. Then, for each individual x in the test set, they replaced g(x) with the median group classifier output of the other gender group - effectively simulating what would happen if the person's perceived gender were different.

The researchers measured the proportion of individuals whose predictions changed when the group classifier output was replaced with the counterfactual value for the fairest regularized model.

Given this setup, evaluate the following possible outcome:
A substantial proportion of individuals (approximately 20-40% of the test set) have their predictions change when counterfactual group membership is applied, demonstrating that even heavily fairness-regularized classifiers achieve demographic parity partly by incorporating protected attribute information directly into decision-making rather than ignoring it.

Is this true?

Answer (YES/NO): YES